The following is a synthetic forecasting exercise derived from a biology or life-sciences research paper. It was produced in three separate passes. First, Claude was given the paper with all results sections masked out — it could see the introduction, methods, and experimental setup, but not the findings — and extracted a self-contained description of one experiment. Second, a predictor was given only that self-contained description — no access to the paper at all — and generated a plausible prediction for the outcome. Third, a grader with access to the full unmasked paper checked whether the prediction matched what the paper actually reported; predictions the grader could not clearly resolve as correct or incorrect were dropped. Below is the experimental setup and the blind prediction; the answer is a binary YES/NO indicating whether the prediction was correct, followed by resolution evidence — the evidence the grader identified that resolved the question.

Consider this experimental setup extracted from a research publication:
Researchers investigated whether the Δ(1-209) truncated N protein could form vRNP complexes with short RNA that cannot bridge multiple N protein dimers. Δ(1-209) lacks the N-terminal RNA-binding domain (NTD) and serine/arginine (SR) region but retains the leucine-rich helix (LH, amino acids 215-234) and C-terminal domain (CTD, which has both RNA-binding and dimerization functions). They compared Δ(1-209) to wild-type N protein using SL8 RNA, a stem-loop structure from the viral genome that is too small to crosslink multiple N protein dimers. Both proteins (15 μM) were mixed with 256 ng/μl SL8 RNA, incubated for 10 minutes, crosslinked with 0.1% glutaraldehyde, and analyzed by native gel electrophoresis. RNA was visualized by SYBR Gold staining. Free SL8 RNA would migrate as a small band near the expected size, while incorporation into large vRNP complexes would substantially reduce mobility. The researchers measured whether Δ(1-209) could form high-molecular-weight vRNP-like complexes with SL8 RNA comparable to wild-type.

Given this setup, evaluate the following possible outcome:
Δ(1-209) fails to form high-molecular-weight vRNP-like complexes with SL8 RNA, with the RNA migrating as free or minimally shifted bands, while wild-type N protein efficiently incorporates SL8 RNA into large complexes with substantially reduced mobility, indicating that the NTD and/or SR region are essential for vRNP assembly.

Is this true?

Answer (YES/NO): NO